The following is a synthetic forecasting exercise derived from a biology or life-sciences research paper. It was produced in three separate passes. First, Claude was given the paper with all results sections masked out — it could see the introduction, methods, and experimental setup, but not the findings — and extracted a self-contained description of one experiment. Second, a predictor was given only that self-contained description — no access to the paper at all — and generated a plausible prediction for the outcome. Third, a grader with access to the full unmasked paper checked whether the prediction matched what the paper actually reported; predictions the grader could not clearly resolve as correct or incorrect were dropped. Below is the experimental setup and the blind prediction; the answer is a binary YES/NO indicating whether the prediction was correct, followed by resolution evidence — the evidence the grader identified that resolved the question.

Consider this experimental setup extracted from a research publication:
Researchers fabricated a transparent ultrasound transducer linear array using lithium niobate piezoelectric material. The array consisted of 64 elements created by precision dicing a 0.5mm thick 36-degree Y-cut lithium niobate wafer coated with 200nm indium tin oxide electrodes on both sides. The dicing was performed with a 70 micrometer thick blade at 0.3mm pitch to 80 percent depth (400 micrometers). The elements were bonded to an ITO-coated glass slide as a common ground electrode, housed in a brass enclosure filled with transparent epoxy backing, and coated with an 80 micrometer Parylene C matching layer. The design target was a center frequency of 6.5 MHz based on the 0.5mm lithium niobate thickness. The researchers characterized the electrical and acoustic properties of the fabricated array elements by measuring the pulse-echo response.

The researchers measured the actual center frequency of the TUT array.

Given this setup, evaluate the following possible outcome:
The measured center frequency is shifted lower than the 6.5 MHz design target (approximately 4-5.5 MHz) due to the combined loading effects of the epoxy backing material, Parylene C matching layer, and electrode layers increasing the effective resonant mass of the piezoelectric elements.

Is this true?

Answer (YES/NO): NO